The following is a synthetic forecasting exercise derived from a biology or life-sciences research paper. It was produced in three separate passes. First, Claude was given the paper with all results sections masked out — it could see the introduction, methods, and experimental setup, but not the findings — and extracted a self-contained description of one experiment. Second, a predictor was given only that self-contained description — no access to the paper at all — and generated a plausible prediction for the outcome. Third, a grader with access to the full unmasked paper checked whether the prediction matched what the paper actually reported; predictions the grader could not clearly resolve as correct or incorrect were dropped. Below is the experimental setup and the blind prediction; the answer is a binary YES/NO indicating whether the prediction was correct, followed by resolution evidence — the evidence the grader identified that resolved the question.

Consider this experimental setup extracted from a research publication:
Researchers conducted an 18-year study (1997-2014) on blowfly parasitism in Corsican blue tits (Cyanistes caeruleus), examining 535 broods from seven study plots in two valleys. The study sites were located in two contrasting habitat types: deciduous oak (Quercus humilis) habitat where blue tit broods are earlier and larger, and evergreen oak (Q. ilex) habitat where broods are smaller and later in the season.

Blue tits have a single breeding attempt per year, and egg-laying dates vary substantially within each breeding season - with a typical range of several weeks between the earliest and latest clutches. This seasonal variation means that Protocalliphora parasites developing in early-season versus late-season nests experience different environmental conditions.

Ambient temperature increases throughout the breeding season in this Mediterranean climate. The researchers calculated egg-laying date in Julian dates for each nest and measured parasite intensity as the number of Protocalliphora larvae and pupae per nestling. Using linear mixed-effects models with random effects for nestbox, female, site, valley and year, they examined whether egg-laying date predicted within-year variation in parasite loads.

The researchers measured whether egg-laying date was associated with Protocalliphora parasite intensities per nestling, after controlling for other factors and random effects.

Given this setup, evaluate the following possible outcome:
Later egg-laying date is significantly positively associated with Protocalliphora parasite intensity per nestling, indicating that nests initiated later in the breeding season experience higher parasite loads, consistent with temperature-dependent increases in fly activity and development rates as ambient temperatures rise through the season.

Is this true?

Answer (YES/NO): NO